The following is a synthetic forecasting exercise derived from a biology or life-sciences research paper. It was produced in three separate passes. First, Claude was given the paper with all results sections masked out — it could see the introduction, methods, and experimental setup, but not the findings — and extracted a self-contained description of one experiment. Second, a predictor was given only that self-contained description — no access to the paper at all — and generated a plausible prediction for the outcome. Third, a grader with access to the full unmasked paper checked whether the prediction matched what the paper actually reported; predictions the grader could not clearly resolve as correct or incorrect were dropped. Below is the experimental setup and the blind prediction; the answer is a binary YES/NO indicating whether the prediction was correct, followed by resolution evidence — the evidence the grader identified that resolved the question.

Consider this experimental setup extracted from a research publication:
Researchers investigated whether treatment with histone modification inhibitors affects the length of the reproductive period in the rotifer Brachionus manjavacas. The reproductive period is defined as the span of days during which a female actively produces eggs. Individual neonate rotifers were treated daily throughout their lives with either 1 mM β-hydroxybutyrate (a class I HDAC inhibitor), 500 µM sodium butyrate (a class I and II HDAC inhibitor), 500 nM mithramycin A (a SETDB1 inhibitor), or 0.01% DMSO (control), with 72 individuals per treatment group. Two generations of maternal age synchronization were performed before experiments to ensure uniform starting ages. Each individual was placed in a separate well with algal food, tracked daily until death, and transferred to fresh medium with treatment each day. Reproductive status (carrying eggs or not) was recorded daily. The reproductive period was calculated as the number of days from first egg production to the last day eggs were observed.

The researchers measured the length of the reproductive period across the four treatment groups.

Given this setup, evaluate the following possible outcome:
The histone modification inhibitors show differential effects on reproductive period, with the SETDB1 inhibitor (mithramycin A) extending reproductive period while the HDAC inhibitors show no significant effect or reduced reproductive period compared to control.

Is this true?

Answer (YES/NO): NO